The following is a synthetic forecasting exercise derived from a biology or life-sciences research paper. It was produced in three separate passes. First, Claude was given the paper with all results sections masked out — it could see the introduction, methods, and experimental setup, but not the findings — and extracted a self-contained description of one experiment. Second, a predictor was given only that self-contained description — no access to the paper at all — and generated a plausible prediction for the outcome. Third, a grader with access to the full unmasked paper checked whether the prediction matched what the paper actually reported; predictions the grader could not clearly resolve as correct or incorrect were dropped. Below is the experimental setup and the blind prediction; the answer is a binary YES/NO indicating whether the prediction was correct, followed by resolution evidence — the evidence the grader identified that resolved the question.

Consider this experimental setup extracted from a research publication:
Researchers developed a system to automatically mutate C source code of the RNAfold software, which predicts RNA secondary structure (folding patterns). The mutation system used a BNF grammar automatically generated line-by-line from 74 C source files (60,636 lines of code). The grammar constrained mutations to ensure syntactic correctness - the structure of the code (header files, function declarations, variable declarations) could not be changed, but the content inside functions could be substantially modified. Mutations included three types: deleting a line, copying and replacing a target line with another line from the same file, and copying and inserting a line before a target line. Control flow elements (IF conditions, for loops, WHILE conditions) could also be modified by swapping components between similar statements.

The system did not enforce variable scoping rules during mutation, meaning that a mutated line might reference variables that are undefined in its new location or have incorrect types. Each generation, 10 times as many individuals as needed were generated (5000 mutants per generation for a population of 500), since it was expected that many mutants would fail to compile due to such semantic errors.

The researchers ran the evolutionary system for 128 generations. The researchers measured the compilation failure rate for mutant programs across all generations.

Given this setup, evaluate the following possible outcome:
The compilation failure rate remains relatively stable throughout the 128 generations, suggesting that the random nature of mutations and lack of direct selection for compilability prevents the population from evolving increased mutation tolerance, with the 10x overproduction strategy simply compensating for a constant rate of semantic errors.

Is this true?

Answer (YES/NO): YES